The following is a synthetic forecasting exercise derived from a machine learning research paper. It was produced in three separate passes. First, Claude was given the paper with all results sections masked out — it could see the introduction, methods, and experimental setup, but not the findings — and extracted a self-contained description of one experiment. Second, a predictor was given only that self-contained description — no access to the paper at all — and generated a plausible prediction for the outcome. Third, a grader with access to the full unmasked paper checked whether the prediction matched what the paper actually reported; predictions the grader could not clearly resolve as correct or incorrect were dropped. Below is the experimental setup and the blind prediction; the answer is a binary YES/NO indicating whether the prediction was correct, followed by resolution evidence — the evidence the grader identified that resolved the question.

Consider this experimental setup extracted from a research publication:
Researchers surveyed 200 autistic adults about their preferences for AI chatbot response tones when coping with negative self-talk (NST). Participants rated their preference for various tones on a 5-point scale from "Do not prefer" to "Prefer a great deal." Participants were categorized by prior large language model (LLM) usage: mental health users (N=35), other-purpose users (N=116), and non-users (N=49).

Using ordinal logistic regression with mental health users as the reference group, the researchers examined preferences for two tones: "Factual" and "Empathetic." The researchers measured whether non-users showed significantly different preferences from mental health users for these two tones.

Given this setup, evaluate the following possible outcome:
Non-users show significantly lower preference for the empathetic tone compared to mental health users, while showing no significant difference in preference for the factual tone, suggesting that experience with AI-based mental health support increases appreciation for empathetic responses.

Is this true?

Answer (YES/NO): YES